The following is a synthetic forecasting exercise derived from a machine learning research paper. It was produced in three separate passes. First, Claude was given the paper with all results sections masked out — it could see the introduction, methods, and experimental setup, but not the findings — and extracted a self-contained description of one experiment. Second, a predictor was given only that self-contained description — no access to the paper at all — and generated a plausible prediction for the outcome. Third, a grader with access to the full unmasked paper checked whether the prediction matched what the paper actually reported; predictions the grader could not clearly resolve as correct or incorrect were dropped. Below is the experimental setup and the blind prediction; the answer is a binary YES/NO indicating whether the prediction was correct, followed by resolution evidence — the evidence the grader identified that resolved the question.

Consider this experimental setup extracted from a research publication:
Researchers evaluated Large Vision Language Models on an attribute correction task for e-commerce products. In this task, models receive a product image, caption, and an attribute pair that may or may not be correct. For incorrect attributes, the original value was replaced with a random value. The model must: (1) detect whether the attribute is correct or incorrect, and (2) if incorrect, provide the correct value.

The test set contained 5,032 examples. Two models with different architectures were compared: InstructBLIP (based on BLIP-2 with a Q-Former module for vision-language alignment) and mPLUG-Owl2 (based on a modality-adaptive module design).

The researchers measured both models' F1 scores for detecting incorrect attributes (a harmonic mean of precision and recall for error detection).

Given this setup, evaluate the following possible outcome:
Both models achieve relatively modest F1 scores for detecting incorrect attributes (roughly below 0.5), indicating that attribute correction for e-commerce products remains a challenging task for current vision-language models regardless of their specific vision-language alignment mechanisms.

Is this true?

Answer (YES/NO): NO